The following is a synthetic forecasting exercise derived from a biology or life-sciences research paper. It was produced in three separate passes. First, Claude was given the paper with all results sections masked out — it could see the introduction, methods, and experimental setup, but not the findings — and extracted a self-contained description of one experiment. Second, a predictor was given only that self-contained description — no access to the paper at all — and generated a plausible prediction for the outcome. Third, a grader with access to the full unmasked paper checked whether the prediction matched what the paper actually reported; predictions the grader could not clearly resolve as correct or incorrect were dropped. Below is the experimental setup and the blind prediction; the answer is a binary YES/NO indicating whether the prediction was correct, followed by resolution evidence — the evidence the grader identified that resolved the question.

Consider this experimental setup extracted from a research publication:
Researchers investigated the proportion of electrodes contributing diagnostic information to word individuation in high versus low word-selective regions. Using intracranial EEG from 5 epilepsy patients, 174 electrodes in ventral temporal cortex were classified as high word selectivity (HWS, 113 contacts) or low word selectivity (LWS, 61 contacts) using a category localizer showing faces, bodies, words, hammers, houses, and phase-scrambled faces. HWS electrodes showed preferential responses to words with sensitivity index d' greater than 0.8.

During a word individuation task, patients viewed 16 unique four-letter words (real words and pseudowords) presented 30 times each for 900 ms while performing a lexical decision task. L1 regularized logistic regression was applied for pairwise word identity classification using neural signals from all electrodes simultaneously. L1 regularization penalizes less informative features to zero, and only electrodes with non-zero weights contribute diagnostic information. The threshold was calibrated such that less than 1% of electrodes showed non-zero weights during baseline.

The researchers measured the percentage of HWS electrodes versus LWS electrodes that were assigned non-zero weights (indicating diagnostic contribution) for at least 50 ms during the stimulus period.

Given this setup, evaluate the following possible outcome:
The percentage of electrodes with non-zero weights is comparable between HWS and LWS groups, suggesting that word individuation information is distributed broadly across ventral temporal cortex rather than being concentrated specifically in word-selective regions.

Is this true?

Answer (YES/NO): NO